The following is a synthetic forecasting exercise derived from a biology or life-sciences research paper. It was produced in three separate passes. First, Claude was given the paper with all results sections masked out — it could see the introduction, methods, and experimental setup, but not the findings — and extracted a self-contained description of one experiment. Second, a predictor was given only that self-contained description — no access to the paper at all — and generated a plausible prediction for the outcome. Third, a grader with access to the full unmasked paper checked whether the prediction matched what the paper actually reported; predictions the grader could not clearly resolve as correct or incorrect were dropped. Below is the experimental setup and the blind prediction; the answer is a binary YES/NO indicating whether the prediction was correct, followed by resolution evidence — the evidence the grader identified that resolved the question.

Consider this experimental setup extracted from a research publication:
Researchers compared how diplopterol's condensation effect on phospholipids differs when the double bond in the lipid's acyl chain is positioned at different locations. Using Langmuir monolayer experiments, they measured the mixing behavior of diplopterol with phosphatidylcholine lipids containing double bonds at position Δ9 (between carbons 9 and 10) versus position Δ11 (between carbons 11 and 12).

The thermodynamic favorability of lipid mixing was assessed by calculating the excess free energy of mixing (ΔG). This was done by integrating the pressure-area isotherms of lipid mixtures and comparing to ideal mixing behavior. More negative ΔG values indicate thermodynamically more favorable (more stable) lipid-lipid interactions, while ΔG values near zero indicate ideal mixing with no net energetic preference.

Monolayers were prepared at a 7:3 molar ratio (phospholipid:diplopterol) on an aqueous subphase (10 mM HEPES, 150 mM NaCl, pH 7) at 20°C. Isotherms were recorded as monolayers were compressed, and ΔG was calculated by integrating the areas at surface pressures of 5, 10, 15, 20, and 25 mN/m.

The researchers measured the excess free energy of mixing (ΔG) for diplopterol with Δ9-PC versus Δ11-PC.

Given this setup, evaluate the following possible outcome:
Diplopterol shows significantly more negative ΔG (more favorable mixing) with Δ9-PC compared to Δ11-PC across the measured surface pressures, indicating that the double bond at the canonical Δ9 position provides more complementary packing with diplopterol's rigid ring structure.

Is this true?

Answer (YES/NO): NO